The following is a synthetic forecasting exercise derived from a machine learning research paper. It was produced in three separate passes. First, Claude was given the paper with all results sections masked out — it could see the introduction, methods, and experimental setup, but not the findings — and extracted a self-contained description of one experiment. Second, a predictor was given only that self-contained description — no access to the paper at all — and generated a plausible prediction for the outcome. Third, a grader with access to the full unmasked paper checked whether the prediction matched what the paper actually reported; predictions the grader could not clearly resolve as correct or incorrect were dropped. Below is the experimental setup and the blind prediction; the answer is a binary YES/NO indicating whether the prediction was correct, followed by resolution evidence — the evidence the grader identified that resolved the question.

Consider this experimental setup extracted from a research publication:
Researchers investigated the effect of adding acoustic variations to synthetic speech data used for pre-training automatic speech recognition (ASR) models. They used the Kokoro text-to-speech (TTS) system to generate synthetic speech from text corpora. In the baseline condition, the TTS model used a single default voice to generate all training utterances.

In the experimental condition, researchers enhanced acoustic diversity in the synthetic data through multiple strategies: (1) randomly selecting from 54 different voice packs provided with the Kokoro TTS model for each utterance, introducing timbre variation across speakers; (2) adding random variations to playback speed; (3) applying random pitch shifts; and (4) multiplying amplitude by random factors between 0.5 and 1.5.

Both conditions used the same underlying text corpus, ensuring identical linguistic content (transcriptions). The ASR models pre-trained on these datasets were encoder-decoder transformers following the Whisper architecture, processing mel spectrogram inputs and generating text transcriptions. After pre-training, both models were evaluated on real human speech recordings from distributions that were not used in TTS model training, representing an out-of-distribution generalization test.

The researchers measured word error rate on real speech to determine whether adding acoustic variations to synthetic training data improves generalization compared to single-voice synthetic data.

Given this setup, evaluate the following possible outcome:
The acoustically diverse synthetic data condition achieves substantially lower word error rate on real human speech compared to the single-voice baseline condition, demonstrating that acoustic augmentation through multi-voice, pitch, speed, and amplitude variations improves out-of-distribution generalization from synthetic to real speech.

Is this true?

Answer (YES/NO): YES